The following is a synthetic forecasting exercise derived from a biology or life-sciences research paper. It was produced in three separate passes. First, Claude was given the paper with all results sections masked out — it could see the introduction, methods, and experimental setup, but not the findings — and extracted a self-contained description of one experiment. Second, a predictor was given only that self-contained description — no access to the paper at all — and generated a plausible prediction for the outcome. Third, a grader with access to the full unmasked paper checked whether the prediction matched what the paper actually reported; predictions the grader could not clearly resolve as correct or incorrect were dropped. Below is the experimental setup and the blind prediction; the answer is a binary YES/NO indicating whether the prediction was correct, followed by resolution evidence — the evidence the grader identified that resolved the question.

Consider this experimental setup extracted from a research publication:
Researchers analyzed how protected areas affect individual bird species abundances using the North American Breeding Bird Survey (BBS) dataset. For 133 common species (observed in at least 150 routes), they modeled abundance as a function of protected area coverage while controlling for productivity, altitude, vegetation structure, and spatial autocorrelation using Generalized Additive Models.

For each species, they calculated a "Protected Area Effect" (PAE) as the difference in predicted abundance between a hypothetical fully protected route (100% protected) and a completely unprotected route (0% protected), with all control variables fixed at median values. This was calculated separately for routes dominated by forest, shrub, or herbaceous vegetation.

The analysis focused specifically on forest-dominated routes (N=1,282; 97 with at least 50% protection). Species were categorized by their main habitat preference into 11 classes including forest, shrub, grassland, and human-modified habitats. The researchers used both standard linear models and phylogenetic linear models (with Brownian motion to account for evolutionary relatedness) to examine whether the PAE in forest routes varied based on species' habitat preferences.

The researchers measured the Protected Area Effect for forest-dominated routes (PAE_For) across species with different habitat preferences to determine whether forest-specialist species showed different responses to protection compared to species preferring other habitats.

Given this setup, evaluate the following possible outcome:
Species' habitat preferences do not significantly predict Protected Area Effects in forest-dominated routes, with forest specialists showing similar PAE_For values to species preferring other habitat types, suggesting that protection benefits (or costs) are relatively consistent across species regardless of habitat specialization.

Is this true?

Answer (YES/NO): NO